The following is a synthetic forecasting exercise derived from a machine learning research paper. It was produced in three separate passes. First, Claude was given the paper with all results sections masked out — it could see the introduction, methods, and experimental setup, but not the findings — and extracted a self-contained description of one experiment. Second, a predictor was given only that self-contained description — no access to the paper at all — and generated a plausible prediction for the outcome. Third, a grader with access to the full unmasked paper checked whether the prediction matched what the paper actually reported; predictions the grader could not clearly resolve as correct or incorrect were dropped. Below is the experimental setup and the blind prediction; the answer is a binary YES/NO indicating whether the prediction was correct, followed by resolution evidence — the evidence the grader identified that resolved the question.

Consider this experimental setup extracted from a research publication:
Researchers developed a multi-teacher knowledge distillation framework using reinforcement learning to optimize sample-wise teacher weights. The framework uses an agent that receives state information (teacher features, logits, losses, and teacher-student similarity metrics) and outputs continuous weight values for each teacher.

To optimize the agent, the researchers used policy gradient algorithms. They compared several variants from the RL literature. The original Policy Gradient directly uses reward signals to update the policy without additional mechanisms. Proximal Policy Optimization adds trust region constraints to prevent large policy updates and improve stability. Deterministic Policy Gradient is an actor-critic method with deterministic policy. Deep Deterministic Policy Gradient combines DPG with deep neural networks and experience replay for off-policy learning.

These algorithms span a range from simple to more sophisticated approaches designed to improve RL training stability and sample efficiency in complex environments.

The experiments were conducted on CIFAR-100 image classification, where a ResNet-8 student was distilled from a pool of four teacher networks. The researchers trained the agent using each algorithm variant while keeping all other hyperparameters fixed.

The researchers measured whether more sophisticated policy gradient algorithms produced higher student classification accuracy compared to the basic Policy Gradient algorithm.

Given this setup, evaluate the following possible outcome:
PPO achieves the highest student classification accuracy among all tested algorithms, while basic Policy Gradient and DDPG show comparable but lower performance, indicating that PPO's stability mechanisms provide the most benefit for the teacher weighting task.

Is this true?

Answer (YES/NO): NO